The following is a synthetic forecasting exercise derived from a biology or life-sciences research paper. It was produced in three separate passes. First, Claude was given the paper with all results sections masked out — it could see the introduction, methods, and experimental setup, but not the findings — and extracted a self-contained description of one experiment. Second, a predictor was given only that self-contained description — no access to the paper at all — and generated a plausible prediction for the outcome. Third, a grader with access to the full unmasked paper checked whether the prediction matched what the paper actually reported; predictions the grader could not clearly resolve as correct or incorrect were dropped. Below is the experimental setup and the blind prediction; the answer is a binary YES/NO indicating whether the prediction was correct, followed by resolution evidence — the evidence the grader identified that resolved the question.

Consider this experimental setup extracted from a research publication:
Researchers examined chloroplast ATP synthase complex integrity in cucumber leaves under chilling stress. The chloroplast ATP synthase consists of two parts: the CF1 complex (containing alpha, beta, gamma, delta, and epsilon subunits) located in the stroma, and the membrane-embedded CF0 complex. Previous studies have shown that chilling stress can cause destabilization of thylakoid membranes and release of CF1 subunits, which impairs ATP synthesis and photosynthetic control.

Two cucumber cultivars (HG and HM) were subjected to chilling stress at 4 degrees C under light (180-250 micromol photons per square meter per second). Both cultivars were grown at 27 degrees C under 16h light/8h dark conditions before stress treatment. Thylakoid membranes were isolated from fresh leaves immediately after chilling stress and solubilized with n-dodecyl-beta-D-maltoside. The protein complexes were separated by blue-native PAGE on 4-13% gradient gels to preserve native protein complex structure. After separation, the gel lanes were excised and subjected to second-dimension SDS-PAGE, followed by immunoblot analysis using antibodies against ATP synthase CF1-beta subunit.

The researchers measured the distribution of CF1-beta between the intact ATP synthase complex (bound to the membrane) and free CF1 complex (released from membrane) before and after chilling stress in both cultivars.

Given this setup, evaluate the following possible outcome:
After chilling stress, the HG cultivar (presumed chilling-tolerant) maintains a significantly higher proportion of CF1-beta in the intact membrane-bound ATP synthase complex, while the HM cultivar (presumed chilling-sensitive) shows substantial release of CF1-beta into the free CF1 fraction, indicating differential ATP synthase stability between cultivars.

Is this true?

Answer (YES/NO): NO